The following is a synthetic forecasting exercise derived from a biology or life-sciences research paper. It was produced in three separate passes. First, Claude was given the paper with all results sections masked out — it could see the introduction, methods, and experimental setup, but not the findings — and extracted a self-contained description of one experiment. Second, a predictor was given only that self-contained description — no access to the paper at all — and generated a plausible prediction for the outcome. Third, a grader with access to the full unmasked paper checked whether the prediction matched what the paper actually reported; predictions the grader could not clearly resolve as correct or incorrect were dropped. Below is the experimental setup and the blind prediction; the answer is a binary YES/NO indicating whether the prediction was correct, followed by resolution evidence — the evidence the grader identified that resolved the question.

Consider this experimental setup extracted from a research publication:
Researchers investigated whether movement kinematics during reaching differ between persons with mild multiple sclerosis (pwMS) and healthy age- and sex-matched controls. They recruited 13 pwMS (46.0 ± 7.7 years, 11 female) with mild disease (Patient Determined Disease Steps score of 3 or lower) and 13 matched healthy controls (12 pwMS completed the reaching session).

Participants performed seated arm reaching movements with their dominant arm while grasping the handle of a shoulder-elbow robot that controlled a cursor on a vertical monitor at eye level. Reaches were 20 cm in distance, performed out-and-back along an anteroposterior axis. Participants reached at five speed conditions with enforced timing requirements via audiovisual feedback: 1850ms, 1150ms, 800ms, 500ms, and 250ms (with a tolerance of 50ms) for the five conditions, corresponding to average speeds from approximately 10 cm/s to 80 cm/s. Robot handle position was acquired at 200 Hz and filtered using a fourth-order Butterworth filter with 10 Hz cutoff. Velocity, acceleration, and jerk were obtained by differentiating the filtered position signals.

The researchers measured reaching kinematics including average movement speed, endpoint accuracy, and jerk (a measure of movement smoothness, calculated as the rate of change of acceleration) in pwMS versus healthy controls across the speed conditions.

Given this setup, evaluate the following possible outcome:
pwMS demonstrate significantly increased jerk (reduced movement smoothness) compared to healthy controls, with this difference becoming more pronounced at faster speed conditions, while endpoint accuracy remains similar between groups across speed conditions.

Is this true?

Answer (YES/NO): NO